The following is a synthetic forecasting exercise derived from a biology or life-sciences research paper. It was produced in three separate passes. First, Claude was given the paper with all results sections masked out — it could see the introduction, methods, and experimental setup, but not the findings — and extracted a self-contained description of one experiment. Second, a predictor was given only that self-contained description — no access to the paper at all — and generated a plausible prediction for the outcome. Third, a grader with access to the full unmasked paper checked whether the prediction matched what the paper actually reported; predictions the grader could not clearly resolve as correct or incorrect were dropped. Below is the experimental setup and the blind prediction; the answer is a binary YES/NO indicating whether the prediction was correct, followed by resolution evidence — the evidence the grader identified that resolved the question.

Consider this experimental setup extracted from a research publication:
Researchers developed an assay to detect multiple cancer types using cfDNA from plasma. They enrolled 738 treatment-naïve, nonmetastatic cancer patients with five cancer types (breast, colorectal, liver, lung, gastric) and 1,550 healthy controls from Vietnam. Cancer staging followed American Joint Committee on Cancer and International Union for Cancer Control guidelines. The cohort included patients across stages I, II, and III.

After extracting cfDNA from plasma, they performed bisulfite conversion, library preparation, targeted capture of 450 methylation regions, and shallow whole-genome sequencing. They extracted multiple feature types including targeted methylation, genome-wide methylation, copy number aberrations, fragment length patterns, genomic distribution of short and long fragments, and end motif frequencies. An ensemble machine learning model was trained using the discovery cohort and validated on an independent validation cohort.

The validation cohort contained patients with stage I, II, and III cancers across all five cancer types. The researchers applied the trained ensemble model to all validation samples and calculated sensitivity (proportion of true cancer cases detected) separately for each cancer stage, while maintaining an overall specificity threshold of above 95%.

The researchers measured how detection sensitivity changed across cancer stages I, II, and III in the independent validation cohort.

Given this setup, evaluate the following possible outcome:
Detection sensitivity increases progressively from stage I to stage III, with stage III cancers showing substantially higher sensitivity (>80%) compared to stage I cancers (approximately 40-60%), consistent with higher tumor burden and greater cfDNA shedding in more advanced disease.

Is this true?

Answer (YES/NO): NO